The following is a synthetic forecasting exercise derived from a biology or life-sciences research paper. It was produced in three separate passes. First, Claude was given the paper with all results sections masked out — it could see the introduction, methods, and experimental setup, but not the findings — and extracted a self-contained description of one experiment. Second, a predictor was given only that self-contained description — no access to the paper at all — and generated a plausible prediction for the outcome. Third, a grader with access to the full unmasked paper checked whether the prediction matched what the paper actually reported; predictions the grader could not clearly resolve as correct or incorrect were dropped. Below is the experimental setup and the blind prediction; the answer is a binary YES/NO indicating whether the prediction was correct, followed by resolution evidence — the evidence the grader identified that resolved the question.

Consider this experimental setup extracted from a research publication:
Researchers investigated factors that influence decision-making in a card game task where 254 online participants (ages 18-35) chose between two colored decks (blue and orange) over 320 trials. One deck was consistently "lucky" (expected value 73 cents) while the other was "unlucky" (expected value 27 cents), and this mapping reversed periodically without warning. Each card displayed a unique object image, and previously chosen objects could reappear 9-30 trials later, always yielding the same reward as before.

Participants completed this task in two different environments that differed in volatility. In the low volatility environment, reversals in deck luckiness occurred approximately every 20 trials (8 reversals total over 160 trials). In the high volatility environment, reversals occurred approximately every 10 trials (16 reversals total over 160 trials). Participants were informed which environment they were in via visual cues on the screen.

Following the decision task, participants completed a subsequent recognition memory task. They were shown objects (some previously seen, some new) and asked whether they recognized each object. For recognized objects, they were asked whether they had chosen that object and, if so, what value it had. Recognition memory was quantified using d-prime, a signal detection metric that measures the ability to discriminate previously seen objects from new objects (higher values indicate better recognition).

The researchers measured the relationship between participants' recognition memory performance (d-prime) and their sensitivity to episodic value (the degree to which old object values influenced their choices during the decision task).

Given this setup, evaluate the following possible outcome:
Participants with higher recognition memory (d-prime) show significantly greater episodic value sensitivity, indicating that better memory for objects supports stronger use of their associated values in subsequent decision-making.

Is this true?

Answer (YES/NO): YES